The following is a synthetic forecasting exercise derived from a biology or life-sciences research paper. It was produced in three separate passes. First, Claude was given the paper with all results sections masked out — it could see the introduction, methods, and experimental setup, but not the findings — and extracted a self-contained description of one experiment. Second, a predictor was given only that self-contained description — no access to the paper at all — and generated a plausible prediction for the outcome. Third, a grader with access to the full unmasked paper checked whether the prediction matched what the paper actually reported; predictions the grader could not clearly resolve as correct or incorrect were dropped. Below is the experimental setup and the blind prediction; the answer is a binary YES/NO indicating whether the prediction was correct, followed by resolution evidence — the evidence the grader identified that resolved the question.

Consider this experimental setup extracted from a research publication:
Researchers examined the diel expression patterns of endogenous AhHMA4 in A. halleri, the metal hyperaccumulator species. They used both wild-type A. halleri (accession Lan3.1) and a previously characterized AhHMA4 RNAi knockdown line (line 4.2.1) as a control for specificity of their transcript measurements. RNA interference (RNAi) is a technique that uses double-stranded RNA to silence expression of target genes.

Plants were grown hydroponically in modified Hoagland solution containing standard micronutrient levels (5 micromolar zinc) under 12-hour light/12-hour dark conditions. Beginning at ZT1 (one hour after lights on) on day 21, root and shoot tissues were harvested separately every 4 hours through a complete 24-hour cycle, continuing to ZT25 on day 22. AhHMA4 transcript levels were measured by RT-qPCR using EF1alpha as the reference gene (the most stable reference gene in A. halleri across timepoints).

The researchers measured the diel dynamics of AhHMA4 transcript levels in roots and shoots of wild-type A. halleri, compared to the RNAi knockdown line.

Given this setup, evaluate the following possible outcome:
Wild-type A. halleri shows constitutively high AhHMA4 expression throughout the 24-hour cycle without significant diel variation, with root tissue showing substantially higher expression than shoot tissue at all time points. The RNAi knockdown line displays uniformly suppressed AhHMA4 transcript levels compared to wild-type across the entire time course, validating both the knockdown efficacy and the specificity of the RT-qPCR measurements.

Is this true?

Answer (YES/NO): NO